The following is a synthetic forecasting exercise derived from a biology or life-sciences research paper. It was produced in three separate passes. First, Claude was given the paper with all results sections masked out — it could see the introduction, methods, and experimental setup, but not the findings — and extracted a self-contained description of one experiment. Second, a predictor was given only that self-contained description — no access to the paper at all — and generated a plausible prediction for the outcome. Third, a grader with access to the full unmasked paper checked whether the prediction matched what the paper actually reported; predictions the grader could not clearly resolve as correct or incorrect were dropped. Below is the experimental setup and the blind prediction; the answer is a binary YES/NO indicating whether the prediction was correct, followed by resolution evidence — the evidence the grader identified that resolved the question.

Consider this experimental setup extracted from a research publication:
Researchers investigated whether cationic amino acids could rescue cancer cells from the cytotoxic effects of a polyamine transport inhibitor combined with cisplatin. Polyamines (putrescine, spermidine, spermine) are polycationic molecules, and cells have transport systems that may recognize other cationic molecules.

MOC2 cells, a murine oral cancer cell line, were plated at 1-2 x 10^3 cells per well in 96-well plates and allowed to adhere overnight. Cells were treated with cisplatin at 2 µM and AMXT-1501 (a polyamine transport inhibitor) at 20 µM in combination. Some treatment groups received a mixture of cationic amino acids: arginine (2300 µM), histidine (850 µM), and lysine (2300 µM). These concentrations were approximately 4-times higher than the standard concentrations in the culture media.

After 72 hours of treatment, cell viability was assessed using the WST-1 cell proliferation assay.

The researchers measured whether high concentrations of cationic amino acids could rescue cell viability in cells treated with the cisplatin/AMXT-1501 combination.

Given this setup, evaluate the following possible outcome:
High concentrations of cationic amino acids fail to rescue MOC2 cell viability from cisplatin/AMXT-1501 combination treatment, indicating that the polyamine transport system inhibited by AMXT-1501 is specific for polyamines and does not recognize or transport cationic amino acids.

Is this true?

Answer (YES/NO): NO